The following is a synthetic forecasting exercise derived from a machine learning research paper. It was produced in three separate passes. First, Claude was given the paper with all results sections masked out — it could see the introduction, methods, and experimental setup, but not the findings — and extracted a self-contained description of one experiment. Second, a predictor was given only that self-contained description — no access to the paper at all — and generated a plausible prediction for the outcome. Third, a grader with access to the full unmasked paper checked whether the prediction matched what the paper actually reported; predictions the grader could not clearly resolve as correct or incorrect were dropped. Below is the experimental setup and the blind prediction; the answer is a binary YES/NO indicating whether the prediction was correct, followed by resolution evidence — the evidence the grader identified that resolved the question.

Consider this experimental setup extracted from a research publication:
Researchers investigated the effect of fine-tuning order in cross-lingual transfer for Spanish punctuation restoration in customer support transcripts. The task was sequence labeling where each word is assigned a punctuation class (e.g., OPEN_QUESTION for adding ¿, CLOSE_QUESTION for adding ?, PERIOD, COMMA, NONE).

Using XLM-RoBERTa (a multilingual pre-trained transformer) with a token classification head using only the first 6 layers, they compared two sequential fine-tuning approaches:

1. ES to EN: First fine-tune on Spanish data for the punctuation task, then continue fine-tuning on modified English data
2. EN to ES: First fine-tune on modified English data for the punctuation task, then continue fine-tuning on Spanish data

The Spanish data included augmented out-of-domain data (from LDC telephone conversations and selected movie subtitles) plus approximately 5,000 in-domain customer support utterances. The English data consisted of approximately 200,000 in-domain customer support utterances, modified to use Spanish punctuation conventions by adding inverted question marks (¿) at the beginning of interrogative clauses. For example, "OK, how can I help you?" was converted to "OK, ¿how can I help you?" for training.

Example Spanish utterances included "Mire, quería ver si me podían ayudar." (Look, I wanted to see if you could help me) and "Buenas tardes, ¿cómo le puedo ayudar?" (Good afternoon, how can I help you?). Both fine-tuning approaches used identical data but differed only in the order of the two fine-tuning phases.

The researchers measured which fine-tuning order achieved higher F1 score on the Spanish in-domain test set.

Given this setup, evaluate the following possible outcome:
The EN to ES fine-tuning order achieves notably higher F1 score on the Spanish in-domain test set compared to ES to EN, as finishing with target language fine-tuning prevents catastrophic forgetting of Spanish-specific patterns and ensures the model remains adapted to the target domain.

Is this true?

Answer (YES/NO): YES